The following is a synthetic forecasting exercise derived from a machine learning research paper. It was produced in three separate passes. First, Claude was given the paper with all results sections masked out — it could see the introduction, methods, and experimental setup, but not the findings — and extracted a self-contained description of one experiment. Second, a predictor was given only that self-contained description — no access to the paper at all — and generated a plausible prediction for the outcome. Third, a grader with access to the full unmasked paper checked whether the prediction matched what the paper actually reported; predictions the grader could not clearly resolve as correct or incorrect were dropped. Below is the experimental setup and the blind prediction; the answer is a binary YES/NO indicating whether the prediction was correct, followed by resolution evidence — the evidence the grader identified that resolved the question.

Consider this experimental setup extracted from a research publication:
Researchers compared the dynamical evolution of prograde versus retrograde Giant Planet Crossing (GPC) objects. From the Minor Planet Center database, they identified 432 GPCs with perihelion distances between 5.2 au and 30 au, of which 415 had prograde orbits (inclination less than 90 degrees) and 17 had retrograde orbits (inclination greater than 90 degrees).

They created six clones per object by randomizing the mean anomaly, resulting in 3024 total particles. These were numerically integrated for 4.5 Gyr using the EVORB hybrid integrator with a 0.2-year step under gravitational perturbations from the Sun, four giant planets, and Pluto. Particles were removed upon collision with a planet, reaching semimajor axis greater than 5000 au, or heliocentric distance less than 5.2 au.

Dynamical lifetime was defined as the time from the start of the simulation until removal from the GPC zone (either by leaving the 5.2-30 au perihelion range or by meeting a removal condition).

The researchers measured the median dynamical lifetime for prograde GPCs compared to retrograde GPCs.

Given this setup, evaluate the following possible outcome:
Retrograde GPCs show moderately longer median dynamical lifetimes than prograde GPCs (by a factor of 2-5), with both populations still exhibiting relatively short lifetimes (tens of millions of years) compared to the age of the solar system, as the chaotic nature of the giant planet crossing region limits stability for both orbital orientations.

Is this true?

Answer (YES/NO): NO